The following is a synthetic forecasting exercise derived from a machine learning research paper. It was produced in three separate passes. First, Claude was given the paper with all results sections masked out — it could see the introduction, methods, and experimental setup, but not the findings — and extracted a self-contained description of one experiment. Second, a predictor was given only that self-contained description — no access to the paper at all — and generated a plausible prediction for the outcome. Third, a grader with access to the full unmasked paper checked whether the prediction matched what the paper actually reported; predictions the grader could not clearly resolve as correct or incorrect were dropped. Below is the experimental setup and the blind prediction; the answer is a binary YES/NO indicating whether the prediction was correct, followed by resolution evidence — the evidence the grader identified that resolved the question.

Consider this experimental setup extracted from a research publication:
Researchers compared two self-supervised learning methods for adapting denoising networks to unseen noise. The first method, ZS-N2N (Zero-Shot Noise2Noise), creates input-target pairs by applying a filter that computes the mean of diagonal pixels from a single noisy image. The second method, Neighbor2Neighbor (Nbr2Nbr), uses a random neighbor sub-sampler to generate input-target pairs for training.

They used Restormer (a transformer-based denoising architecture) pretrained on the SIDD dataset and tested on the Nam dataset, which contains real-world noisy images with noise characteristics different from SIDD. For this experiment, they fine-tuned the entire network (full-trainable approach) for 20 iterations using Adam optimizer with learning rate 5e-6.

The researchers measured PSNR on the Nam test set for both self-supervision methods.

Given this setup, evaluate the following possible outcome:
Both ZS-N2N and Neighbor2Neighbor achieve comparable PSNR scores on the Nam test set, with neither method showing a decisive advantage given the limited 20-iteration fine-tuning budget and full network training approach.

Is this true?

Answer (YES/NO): YES